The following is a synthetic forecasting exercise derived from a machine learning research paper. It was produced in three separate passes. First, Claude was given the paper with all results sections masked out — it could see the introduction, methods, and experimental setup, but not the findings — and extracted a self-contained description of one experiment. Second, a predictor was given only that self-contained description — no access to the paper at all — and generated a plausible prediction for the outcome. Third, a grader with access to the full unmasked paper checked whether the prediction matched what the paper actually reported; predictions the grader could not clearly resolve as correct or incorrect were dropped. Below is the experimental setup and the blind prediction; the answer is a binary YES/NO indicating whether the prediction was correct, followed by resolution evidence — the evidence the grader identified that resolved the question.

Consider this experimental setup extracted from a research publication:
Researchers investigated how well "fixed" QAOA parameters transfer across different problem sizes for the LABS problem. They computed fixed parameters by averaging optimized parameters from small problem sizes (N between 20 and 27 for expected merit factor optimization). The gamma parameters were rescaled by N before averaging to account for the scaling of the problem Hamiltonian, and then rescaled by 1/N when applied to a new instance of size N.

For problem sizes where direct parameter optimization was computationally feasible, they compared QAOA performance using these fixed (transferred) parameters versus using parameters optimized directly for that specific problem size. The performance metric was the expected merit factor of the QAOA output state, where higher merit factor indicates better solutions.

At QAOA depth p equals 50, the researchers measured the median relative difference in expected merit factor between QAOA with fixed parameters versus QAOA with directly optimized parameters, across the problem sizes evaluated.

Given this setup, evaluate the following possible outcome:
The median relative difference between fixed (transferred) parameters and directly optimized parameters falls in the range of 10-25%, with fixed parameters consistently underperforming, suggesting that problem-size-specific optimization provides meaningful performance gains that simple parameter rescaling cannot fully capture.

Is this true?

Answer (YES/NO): NO